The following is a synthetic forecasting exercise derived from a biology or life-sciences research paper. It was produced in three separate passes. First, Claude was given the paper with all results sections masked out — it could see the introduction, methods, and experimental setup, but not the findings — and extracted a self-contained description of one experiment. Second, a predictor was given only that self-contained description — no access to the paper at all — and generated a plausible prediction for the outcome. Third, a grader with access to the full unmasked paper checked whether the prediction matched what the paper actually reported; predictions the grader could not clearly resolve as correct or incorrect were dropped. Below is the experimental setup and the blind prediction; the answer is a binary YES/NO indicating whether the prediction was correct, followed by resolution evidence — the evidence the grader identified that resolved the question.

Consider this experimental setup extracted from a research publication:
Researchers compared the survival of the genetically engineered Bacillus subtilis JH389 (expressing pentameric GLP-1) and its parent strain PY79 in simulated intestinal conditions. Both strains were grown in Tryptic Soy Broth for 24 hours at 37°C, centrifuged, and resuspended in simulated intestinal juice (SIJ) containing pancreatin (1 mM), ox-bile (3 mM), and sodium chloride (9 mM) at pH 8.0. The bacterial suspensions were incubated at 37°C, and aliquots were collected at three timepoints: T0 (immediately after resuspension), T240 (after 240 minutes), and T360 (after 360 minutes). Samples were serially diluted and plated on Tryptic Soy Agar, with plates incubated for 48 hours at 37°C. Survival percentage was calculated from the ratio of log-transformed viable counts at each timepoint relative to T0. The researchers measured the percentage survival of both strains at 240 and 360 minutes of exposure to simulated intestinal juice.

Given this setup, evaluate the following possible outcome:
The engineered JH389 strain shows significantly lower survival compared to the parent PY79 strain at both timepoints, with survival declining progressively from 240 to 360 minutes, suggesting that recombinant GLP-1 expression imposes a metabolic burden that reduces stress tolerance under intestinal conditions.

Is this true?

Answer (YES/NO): NO